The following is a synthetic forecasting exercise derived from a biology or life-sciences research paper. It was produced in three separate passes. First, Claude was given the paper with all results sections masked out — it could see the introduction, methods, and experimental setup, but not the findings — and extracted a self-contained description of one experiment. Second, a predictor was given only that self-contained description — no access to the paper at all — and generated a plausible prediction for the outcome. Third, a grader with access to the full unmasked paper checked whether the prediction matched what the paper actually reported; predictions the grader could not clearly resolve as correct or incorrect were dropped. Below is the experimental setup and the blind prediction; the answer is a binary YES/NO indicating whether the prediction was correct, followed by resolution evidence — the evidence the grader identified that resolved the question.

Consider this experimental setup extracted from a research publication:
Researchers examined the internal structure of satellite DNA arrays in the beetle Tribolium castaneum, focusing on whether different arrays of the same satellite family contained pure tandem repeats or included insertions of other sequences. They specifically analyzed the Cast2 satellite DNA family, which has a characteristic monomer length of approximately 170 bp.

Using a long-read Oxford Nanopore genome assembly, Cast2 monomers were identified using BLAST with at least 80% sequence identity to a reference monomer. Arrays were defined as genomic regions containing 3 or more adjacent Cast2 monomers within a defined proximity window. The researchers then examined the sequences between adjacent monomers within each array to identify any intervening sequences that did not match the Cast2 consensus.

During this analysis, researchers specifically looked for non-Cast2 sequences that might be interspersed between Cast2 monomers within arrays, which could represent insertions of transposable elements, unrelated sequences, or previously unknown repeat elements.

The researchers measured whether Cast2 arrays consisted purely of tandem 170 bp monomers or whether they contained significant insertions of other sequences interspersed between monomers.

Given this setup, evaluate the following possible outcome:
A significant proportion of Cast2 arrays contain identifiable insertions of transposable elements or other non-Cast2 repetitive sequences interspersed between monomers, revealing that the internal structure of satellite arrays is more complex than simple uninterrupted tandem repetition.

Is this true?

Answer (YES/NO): YES